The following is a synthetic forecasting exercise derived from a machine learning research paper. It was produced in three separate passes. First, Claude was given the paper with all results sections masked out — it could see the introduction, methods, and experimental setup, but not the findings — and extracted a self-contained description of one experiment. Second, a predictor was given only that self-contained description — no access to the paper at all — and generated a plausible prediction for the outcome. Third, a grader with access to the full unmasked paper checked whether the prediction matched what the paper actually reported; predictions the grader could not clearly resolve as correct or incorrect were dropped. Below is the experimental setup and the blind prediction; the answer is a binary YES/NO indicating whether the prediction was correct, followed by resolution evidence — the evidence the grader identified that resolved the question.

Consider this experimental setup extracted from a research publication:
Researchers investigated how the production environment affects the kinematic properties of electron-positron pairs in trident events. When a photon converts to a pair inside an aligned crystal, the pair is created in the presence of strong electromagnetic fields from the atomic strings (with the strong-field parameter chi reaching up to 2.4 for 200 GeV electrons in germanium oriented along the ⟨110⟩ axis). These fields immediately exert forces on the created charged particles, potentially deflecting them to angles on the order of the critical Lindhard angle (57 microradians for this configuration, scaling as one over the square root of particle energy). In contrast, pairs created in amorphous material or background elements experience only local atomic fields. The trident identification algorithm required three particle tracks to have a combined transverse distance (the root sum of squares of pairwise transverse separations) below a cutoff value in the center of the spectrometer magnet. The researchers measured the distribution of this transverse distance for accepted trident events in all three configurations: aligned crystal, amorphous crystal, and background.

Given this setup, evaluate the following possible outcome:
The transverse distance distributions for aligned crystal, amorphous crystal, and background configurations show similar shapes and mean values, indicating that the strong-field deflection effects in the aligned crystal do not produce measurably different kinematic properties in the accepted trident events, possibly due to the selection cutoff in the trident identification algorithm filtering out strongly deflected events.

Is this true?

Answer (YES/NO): NO